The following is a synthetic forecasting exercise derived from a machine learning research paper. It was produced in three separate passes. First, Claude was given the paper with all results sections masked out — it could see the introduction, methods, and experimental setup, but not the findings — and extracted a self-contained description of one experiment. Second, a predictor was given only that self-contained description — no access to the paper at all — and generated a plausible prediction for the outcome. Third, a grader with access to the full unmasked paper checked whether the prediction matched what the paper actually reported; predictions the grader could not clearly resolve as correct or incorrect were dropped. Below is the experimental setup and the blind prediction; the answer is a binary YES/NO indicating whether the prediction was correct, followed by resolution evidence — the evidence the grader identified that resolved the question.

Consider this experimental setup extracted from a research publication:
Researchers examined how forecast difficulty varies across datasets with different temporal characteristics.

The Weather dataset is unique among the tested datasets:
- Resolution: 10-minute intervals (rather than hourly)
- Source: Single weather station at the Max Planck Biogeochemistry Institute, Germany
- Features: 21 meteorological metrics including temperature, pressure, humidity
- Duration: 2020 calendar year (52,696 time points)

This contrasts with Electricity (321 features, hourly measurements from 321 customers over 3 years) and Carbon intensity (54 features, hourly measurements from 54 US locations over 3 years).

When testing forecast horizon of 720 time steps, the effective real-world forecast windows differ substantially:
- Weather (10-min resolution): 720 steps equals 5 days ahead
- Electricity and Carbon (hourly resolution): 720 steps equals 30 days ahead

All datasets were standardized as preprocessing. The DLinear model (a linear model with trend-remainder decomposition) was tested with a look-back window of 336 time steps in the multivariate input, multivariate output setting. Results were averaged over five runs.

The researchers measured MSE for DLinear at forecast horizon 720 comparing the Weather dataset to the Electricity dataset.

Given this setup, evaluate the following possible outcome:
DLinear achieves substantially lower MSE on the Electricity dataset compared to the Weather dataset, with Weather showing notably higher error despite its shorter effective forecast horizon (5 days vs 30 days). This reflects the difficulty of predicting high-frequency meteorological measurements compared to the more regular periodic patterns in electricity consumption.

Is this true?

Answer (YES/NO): YES